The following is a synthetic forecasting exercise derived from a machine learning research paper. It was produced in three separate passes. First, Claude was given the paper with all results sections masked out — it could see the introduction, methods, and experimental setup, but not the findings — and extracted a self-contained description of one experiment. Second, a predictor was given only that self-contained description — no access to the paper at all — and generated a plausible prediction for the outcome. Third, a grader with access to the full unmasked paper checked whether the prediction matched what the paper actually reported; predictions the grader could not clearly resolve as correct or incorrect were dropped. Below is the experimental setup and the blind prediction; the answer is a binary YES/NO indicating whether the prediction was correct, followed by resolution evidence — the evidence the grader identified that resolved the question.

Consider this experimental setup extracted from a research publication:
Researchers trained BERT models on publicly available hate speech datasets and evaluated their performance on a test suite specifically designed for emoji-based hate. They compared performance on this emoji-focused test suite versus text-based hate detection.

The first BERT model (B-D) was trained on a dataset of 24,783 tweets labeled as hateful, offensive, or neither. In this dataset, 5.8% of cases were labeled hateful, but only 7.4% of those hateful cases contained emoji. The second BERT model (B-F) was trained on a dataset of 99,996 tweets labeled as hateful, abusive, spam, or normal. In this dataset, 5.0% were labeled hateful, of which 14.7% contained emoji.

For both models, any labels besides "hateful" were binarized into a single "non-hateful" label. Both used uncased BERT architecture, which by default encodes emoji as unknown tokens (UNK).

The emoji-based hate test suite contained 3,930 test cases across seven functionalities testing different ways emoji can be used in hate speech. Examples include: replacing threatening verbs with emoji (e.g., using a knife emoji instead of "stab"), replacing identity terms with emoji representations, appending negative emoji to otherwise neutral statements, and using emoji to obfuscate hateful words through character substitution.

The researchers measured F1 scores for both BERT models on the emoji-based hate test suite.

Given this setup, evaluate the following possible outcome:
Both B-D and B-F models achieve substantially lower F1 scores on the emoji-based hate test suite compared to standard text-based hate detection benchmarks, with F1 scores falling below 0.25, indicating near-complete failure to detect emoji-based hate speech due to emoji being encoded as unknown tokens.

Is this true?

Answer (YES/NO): NO